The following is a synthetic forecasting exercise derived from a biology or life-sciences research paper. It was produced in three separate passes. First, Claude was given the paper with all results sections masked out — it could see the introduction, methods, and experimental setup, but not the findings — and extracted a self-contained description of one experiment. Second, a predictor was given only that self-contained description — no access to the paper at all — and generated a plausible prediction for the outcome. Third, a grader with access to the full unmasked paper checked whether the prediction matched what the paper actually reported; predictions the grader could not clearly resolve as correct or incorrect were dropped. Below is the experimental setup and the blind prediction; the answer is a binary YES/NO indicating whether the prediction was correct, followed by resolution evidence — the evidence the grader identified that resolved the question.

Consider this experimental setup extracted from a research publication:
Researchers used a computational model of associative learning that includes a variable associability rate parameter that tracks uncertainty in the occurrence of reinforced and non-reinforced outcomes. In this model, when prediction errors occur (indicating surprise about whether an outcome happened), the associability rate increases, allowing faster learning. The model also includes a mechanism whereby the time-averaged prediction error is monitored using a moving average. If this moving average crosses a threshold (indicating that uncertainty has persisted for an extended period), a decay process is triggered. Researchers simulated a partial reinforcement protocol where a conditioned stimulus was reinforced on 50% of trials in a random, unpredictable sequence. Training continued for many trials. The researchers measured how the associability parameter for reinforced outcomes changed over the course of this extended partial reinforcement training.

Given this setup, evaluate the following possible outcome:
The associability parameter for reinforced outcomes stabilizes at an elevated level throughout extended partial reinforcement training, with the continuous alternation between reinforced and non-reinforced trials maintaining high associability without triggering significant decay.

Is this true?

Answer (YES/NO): NO